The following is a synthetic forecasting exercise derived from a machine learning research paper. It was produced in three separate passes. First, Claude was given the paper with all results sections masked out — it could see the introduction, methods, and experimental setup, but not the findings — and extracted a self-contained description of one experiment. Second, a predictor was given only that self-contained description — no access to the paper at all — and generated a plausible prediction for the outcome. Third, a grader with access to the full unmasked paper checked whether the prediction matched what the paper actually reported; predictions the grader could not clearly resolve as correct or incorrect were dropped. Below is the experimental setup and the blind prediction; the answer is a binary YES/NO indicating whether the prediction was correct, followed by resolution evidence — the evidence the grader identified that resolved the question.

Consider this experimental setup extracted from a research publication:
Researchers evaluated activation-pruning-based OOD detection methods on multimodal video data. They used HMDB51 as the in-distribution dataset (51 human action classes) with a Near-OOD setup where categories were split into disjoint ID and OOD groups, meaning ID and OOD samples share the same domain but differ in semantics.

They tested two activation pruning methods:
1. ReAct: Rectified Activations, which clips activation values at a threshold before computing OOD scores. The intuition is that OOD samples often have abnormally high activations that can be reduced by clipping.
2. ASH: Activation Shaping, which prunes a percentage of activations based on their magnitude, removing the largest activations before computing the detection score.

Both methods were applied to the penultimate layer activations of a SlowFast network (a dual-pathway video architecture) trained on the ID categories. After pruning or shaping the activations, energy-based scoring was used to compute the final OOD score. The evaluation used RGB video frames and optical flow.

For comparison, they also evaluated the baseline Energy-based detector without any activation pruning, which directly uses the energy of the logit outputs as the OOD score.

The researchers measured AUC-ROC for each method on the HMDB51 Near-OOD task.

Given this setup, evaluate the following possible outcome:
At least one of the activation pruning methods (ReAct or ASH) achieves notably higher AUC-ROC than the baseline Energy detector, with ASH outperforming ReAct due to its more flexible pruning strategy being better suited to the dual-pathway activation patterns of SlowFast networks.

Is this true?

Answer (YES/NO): NO